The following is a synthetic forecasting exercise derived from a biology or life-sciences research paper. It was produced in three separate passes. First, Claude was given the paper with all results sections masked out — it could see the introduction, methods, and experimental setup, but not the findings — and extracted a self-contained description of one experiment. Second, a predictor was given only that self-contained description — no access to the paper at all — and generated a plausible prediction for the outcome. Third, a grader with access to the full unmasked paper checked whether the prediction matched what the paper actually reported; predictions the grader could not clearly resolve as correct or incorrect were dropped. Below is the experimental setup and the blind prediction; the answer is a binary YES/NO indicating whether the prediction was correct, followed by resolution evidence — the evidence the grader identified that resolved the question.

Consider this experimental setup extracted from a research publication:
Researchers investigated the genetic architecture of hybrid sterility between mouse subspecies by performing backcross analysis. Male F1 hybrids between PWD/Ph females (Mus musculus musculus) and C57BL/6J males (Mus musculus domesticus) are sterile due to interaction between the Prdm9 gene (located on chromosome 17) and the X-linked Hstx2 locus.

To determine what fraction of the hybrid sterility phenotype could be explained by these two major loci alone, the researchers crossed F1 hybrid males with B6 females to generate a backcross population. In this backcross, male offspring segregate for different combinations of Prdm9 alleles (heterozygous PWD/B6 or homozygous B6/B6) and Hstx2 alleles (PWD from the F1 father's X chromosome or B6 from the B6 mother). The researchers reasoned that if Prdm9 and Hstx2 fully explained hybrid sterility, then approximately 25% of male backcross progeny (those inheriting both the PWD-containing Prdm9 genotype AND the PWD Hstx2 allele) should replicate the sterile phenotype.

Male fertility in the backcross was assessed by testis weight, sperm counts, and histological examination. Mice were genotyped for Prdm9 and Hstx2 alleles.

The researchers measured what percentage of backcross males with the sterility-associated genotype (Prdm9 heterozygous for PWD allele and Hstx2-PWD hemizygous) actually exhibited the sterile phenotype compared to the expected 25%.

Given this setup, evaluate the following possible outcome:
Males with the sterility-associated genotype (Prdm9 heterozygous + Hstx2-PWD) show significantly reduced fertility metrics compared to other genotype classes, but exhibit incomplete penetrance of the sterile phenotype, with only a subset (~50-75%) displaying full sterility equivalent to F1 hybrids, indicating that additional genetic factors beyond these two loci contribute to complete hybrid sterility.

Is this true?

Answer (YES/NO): NO